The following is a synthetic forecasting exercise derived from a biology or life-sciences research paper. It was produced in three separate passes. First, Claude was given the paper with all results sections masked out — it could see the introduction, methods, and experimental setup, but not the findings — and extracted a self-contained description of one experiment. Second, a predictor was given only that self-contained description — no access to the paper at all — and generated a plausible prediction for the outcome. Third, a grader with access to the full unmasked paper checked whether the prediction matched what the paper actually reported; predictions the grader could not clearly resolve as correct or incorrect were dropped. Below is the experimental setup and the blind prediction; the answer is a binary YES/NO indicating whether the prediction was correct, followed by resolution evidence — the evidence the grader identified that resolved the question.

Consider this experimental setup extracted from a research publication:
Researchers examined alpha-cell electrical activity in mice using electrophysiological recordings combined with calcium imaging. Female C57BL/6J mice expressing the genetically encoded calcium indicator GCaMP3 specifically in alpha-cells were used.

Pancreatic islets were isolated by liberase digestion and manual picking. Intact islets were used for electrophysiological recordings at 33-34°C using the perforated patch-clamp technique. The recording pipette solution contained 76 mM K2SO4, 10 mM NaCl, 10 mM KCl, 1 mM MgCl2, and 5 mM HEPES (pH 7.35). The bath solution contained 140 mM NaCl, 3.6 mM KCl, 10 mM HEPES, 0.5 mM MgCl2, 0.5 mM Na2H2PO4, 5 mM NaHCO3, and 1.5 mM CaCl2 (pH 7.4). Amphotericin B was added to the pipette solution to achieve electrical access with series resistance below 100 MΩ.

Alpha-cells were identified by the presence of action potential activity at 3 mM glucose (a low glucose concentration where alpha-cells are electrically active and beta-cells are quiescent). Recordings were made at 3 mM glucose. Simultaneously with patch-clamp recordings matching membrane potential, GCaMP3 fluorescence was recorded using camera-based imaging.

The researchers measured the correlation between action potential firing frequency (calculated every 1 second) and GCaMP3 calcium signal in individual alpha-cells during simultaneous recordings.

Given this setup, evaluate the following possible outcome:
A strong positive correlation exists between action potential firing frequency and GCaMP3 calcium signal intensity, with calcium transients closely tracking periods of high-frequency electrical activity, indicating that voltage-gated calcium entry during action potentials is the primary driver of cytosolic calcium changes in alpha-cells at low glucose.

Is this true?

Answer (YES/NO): YES